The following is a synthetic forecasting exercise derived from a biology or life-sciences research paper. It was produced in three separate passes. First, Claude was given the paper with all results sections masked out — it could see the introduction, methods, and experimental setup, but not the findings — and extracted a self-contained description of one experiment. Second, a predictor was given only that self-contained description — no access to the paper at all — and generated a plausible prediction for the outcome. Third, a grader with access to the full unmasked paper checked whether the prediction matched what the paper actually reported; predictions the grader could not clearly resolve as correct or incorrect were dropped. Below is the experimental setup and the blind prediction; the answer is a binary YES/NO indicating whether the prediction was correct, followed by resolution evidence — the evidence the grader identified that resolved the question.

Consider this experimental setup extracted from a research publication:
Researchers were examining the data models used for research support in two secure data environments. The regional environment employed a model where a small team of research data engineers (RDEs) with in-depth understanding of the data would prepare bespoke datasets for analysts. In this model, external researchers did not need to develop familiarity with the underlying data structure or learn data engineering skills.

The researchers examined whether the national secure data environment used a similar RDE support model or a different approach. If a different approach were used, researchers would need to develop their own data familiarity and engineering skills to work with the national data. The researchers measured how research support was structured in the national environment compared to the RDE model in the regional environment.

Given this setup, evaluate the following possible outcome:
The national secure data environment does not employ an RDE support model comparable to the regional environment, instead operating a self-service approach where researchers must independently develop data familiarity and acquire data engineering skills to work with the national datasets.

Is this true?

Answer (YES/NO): NO